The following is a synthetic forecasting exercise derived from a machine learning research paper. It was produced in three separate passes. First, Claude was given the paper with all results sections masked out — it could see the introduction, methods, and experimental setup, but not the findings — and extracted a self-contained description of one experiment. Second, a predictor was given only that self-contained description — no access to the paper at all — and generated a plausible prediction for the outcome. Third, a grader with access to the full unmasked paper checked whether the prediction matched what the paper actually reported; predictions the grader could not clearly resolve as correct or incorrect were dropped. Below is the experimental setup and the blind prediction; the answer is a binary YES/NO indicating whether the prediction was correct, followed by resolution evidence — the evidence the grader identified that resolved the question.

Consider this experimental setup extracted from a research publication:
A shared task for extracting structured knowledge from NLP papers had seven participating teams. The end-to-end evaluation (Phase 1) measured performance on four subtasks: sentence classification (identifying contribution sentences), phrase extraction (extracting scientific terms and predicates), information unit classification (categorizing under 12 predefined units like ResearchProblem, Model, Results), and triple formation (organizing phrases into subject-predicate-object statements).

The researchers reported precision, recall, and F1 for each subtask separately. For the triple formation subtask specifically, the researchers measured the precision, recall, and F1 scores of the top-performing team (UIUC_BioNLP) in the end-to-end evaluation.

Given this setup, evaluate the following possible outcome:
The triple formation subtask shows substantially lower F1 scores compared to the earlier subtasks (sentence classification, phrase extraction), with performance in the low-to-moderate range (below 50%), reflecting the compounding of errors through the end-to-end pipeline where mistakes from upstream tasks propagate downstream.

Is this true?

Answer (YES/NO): YES